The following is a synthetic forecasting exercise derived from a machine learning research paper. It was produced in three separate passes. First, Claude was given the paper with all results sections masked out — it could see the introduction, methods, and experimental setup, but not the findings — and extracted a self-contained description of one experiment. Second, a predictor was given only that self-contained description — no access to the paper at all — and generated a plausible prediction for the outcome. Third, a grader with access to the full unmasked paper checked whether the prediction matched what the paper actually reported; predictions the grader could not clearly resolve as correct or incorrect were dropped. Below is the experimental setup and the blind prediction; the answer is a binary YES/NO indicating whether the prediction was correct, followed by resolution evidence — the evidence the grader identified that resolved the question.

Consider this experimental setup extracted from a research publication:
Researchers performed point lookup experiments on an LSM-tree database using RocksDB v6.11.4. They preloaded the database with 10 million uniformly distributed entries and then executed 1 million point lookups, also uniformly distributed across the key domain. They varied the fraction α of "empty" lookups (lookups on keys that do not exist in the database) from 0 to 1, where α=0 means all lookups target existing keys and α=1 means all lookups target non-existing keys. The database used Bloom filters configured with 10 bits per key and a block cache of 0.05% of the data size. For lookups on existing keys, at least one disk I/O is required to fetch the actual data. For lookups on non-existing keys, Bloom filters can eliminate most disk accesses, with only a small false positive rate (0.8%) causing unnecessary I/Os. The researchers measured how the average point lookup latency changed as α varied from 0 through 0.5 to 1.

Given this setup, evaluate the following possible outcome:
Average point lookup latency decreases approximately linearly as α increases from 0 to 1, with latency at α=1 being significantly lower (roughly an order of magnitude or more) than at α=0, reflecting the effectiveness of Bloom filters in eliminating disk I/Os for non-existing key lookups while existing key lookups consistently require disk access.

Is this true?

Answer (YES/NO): NO